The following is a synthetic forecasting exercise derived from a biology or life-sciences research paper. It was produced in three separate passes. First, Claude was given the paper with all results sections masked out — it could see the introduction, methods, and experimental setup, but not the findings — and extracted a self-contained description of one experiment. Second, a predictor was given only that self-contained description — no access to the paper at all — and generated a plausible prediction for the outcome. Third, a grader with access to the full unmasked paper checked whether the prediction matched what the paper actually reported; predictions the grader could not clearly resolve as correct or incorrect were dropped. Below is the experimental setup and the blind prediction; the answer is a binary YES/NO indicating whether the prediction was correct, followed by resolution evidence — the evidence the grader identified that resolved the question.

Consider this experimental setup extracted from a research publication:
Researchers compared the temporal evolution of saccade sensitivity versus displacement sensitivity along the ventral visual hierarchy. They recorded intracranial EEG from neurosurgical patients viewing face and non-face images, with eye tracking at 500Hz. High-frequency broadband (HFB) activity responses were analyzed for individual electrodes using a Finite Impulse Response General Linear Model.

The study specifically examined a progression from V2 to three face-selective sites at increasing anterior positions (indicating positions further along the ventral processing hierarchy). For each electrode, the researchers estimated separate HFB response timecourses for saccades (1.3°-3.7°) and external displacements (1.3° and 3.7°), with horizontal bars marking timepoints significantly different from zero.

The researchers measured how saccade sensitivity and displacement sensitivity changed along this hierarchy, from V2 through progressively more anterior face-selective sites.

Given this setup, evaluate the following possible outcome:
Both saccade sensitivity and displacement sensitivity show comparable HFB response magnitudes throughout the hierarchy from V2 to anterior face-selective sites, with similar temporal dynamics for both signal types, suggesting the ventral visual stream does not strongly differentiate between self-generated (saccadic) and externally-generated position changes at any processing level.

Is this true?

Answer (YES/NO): NO